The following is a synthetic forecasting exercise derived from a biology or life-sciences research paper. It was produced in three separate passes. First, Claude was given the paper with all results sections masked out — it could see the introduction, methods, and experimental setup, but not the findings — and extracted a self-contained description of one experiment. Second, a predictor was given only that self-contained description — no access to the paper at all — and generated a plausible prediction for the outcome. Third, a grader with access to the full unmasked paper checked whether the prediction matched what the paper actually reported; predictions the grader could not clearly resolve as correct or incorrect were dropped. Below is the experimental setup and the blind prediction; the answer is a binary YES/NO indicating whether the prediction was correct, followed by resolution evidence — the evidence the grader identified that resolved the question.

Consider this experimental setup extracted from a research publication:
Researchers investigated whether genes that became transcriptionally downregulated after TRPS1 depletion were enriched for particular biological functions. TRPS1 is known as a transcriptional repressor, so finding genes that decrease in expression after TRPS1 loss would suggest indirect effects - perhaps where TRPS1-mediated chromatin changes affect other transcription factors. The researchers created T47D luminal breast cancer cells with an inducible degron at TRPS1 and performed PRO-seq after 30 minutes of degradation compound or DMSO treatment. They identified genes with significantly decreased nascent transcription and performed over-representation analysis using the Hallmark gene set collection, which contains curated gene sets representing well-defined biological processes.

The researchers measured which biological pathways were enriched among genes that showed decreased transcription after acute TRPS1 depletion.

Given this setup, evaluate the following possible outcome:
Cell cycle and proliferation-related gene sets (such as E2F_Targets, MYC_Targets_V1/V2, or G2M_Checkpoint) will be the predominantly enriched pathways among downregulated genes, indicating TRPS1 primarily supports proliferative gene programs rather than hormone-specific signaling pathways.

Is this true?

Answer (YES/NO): NO